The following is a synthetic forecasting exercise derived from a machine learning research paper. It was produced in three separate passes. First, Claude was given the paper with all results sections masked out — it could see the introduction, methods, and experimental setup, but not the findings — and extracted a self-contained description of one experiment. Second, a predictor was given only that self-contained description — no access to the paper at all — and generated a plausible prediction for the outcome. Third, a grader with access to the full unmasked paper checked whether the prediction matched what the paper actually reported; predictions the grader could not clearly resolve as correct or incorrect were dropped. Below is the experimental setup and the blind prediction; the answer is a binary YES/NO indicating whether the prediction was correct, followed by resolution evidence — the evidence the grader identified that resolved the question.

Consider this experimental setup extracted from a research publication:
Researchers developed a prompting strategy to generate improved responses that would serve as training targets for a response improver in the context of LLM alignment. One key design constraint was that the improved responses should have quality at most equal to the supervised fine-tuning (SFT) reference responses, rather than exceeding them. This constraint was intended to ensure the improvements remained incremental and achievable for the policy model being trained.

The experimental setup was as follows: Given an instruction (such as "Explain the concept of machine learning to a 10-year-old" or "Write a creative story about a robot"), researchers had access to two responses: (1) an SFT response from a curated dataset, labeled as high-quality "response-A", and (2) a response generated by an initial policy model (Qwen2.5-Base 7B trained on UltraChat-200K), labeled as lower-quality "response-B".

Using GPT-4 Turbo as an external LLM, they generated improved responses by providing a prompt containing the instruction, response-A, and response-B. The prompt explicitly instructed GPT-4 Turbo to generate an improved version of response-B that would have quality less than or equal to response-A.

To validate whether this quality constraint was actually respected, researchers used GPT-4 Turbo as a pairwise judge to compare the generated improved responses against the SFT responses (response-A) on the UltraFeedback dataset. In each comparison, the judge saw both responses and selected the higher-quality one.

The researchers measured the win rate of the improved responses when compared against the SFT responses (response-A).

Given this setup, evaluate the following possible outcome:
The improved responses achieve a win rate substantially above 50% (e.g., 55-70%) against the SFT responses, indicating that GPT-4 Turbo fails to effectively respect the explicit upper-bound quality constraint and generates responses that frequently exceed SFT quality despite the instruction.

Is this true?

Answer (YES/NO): NO